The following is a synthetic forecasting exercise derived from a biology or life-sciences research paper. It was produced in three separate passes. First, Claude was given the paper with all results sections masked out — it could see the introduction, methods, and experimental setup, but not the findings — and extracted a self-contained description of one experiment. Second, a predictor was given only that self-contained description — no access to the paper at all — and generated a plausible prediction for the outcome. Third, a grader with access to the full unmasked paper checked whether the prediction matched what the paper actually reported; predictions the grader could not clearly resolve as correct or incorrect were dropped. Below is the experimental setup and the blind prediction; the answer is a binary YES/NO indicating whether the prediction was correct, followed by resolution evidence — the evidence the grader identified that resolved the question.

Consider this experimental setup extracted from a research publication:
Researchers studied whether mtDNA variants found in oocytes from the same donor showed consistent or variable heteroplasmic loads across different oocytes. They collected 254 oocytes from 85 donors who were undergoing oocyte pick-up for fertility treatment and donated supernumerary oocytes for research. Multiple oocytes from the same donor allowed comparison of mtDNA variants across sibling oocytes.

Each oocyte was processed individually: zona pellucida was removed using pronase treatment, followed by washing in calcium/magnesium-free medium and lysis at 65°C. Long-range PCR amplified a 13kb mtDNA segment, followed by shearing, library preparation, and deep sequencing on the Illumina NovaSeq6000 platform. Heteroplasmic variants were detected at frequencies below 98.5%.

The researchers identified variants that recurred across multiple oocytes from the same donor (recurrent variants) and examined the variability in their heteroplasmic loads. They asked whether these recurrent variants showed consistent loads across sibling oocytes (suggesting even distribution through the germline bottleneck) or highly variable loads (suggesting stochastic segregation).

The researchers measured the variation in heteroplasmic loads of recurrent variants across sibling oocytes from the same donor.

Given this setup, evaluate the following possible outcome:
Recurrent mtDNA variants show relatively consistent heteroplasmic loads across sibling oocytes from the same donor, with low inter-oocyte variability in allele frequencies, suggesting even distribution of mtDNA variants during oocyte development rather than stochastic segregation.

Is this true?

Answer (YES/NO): NO